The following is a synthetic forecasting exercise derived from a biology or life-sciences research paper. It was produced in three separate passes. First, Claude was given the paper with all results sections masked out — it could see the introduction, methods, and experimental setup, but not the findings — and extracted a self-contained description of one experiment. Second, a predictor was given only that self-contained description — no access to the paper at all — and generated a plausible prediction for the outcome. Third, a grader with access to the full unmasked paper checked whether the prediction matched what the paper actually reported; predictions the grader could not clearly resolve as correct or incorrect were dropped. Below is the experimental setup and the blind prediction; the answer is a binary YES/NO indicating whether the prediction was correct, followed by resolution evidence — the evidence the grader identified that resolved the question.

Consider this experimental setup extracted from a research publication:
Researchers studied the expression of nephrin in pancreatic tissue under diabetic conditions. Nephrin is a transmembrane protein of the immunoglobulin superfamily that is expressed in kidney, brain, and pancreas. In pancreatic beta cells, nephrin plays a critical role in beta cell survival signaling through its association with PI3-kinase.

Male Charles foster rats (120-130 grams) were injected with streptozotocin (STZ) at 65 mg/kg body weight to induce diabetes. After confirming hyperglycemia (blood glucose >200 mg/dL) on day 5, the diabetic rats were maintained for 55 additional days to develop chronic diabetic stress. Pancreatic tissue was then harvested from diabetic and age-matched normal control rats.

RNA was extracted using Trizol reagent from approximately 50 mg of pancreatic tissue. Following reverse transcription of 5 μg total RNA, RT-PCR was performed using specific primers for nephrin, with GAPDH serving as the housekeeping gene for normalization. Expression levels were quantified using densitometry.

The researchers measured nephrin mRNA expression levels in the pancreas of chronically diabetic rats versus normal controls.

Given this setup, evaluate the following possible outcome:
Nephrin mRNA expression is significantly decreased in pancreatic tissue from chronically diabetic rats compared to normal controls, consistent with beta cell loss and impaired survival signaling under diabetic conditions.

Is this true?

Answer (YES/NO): YES